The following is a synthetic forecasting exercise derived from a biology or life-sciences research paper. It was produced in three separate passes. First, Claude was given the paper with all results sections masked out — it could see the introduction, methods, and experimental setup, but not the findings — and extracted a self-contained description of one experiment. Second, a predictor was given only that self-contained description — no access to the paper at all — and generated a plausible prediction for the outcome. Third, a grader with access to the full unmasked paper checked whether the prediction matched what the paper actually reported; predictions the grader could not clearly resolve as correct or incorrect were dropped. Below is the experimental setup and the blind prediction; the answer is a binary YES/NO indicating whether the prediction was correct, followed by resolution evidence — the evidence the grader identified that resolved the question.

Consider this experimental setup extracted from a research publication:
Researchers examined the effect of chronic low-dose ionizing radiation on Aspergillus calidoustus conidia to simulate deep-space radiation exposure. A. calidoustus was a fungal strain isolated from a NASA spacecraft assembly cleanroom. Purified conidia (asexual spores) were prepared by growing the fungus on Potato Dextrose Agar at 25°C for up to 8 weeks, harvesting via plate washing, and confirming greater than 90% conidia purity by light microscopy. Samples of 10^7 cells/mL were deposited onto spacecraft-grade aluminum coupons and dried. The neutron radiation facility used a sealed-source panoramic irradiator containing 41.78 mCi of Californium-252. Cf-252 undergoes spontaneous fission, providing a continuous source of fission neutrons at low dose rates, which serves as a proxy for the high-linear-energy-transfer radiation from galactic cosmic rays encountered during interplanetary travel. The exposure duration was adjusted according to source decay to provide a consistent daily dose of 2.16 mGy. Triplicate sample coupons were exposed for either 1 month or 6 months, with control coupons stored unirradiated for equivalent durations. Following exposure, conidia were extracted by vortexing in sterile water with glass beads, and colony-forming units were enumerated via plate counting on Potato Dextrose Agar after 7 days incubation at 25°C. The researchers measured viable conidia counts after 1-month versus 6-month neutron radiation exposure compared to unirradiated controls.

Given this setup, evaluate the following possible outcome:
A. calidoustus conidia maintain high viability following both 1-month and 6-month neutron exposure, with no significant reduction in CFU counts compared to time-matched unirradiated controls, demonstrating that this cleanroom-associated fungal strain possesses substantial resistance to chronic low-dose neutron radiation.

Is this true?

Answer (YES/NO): NO